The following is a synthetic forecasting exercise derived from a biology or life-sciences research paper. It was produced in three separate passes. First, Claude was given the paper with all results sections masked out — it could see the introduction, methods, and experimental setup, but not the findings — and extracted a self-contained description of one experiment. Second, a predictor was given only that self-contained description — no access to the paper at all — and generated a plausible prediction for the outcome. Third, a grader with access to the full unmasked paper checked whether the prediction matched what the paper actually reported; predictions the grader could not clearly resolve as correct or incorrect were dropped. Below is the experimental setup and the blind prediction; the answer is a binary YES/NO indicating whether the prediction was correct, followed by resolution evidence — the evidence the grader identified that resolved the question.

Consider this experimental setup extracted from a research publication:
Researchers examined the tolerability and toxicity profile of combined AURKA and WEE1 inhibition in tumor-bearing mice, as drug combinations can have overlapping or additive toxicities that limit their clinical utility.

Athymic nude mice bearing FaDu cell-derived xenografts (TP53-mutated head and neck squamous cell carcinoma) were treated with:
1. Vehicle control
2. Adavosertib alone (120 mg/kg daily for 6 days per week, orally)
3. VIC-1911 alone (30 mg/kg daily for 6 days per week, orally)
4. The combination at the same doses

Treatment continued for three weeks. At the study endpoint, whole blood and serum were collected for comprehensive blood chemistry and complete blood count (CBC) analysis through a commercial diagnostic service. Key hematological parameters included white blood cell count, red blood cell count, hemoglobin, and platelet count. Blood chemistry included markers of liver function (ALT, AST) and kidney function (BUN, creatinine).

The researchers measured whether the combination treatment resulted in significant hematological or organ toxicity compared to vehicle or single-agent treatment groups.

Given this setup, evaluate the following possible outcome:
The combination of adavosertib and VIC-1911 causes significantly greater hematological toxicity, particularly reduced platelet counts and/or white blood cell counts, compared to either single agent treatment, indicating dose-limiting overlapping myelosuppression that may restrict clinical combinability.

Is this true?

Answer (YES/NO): NO